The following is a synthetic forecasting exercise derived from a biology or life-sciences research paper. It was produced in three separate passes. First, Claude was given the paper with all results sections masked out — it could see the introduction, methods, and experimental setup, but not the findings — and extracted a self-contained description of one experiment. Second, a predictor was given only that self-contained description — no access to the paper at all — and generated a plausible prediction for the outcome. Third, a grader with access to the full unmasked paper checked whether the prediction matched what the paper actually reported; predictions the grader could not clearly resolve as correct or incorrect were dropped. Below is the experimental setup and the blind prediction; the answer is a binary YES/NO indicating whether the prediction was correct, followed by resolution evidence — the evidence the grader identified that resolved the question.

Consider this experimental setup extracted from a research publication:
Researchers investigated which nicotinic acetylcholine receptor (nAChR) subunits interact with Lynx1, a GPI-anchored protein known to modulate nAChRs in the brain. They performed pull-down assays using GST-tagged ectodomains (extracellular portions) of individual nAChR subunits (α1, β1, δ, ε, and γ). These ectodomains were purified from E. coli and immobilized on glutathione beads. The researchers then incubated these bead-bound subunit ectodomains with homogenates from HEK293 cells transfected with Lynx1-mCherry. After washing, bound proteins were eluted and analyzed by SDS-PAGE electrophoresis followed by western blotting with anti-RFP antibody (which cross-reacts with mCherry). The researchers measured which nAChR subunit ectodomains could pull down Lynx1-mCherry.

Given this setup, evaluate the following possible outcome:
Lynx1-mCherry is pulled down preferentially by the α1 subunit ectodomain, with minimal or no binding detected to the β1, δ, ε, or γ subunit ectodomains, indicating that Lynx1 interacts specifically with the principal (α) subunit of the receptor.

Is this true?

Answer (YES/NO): NO